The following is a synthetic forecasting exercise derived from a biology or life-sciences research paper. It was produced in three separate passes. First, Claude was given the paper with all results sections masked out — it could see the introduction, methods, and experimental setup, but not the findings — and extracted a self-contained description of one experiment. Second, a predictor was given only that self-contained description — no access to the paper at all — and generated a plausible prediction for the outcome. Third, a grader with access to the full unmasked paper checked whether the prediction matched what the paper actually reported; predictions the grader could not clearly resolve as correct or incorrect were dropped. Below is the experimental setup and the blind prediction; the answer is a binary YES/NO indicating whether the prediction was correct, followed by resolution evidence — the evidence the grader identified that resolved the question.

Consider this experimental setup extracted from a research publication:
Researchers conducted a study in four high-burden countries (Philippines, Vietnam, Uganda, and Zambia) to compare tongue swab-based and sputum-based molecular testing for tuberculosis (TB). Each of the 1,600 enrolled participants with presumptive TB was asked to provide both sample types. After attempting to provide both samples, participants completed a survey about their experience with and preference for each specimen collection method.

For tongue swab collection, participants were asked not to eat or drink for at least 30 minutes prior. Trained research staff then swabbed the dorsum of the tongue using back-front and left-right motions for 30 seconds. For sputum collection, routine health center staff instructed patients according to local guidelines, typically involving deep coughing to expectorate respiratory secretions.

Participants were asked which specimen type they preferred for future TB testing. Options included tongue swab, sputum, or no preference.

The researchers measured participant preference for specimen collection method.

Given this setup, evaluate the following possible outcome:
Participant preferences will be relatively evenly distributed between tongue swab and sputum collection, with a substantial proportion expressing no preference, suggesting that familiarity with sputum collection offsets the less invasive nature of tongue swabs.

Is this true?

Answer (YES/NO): NO